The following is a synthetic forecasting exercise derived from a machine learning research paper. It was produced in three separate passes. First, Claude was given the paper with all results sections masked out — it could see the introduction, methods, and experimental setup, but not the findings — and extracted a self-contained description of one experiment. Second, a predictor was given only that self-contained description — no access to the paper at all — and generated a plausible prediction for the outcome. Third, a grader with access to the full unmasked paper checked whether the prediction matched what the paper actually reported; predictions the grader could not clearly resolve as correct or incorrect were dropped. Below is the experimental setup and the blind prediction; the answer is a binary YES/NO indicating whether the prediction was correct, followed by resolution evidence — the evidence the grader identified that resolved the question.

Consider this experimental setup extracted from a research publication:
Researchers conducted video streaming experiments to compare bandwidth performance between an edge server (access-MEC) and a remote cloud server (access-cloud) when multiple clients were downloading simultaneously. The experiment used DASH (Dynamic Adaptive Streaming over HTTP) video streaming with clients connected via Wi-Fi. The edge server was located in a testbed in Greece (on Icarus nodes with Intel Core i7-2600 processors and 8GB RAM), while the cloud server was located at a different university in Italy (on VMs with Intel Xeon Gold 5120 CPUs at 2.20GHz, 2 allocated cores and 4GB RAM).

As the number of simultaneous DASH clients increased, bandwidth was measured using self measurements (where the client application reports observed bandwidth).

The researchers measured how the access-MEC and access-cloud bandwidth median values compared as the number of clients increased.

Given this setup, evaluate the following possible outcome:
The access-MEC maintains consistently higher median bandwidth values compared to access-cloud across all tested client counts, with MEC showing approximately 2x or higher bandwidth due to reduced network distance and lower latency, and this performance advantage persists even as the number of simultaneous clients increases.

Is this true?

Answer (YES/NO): NO